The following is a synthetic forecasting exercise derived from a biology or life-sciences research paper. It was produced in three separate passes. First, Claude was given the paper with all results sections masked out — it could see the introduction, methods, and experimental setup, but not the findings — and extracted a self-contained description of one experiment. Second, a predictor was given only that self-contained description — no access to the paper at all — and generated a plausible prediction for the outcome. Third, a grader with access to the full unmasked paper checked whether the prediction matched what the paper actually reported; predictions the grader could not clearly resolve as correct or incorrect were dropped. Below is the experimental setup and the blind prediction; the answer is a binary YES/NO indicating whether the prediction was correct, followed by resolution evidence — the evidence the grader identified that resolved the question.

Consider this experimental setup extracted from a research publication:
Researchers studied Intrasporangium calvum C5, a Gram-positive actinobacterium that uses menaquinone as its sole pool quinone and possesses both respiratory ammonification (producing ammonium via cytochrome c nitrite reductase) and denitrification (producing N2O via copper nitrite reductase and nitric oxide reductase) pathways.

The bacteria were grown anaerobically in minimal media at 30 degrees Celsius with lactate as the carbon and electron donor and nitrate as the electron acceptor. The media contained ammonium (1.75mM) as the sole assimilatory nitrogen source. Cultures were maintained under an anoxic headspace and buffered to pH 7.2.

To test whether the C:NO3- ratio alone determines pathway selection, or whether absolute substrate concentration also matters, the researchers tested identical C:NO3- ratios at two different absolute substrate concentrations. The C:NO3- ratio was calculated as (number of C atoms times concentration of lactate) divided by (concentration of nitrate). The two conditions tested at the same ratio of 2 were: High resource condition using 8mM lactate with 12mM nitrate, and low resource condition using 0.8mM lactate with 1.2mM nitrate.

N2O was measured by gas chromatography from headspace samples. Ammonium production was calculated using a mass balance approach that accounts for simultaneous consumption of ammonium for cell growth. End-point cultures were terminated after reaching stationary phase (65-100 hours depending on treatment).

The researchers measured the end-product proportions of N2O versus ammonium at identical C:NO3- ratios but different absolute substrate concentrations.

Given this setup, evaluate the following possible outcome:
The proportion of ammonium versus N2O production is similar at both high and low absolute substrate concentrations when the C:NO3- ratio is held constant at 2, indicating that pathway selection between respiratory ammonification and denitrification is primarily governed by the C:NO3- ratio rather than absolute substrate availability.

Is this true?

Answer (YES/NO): NO